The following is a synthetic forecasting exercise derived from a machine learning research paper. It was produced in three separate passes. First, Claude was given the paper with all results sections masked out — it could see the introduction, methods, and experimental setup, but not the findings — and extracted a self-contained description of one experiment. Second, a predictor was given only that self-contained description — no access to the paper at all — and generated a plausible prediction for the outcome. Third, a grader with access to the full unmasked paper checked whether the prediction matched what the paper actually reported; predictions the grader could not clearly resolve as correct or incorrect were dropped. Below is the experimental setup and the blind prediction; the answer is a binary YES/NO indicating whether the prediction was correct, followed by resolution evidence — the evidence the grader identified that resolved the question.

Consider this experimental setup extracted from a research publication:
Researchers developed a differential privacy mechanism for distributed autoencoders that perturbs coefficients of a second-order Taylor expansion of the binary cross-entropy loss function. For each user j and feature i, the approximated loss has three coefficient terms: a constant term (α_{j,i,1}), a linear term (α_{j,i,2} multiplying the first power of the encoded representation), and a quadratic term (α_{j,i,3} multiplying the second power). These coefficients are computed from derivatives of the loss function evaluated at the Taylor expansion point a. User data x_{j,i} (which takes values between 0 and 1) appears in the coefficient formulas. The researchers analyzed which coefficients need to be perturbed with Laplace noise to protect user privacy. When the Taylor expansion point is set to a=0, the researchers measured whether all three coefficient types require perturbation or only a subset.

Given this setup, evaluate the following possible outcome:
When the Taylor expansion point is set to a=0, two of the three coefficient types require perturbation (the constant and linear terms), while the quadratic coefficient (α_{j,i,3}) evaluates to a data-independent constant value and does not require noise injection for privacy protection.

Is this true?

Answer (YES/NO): NO